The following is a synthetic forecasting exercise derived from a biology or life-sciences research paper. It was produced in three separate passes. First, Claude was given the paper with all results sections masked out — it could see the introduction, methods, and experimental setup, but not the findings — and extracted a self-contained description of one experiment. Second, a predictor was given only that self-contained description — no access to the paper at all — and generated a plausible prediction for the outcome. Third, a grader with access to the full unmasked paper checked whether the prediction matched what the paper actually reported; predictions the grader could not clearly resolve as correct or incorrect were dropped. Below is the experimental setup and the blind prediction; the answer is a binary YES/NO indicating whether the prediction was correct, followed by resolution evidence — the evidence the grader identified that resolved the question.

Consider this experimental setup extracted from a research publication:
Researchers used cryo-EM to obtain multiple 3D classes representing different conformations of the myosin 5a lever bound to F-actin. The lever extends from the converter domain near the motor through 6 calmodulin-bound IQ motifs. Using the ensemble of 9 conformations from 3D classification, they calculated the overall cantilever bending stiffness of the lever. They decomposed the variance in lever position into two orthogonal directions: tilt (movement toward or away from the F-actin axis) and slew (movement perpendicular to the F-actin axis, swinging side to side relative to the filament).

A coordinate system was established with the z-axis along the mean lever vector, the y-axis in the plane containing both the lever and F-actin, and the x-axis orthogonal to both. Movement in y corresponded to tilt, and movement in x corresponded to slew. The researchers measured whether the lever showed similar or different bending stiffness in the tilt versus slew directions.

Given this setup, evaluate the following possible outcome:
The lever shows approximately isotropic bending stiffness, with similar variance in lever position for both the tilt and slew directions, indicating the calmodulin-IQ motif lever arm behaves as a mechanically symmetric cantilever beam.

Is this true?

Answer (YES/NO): YES